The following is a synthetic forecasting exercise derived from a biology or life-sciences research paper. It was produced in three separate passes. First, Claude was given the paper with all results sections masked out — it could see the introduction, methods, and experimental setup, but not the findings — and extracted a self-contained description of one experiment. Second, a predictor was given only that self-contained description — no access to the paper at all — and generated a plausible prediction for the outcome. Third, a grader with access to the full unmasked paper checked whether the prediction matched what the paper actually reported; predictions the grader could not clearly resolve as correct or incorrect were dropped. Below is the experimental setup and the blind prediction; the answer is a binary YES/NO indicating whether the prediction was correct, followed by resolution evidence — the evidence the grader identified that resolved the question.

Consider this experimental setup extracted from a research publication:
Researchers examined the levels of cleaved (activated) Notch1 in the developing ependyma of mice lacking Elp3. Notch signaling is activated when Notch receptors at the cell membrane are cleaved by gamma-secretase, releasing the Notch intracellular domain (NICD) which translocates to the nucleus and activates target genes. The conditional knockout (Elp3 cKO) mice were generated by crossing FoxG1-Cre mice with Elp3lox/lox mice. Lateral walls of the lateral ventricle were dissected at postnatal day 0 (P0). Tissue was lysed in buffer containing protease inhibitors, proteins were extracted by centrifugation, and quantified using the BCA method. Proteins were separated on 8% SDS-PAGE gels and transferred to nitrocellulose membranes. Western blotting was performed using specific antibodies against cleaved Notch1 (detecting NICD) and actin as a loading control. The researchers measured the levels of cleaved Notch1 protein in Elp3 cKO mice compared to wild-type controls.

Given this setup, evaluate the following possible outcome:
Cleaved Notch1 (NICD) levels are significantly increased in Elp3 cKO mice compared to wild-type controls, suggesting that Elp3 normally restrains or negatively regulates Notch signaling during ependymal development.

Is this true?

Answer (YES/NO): NO